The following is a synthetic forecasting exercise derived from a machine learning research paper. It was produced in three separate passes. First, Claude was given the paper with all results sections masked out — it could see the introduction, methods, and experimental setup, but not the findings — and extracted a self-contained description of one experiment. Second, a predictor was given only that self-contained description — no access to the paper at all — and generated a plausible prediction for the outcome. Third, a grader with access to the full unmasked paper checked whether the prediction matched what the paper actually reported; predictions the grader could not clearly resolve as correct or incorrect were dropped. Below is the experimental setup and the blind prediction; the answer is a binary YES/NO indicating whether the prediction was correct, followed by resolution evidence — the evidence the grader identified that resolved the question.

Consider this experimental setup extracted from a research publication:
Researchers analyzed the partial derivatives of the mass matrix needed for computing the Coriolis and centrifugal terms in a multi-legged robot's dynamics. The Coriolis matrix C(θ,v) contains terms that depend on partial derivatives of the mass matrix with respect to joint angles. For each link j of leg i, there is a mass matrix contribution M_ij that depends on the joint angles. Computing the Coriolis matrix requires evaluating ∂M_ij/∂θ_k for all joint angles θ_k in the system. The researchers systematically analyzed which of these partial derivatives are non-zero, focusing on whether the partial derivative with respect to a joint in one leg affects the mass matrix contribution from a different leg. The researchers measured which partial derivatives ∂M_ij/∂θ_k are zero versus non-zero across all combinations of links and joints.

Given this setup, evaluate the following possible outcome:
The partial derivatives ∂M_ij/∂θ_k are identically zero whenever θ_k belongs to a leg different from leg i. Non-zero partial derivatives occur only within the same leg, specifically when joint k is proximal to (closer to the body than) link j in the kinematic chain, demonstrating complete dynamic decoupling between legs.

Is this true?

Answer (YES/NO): YES